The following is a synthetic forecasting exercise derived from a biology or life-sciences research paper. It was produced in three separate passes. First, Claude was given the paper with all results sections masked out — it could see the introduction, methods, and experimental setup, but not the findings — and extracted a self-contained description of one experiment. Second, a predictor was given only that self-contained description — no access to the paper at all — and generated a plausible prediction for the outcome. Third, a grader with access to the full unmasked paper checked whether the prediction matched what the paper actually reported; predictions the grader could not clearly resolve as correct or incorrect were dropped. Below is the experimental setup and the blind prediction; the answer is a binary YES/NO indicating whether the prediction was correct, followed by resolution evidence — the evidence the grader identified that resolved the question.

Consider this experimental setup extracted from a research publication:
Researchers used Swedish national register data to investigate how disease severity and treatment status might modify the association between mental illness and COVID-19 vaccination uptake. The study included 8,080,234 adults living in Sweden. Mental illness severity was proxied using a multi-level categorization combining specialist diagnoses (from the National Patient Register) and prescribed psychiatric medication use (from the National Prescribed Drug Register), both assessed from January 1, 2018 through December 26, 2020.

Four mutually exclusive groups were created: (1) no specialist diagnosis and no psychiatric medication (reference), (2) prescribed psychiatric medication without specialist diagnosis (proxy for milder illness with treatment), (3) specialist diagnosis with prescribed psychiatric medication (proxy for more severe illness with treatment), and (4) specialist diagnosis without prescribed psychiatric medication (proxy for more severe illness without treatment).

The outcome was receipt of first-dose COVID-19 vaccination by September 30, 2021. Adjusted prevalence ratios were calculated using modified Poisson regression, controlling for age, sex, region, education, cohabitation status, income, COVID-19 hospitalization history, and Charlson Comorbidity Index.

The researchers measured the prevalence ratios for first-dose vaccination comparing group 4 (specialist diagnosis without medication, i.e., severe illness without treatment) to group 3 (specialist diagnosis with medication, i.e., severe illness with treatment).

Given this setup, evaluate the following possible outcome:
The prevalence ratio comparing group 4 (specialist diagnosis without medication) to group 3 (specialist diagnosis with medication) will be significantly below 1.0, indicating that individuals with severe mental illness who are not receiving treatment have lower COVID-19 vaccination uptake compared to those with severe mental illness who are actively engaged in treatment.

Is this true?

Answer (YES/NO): YES